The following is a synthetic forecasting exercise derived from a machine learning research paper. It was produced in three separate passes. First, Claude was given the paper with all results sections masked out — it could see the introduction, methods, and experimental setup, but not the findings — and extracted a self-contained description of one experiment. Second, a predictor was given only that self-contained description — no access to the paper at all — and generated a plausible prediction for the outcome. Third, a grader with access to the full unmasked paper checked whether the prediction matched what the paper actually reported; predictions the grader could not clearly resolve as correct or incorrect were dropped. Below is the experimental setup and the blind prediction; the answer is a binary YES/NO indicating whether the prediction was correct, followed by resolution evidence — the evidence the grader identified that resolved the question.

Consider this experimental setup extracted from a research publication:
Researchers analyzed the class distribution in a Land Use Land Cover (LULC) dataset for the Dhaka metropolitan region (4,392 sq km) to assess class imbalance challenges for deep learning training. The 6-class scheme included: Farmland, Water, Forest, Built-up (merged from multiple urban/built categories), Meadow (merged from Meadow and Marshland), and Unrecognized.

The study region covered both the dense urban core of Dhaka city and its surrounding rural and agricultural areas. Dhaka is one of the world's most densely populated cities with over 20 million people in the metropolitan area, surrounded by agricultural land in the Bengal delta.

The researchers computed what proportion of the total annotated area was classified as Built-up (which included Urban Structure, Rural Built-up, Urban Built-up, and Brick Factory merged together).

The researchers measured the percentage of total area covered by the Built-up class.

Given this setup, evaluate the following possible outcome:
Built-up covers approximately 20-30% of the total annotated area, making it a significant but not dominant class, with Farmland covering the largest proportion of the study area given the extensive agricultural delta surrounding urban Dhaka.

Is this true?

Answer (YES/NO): NO